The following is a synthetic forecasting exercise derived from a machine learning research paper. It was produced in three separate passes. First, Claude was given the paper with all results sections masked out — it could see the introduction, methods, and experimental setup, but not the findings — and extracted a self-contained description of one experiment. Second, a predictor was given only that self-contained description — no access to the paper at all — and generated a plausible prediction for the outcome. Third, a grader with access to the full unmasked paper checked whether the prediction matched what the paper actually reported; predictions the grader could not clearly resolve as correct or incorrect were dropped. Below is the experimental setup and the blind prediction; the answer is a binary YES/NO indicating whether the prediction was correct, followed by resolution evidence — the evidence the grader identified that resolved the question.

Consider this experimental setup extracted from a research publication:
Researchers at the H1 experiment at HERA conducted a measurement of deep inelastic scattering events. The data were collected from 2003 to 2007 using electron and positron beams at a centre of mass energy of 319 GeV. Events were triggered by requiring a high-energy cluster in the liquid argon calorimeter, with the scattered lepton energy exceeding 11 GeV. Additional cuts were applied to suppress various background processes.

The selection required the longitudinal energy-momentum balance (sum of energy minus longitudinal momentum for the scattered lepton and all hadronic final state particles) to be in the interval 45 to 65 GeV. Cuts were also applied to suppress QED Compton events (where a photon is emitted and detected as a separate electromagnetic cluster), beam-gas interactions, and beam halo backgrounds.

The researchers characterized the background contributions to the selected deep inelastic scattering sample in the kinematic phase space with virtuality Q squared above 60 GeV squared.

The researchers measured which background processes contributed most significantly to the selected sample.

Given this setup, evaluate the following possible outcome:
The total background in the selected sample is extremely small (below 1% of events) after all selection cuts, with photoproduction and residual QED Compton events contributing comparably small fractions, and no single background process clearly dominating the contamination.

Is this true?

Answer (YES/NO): NO